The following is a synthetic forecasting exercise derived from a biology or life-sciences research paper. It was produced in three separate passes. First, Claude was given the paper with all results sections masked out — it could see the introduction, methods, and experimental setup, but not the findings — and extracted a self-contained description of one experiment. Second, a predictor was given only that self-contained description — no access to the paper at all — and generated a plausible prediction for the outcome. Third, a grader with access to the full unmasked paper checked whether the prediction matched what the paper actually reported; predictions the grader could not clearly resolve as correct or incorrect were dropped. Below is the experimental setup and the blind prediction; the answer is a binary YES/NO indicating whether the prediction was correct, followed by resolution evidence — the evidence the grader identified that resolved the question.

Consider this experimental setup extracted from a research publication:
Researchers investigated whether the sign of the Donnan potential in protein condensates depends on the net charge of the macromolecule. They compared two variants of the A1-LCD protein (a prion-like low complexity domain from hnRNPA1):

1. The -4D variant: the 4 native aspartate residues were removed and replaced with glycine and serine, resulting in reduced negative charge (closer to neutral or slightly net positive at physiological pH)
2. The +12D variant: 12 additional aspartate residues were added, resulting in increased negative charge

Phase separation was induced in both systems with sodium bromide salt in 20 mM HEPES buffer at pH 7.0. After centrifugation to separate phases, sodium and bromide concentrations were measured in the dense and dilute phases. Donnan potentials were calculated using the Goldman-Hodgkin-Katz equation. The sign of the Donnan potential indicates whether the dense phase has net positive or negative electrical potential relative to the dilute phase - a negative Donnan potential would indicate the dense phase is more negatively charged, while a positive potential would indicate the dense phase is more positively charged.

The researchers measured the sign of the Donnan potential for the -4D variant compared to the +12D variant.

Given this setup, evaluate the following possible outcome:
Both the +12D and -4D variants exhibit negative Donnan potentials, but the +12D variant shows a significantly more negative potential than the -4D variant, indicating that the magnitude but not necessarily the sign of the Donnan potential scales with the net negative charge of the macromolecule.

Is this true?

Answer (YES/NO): NO